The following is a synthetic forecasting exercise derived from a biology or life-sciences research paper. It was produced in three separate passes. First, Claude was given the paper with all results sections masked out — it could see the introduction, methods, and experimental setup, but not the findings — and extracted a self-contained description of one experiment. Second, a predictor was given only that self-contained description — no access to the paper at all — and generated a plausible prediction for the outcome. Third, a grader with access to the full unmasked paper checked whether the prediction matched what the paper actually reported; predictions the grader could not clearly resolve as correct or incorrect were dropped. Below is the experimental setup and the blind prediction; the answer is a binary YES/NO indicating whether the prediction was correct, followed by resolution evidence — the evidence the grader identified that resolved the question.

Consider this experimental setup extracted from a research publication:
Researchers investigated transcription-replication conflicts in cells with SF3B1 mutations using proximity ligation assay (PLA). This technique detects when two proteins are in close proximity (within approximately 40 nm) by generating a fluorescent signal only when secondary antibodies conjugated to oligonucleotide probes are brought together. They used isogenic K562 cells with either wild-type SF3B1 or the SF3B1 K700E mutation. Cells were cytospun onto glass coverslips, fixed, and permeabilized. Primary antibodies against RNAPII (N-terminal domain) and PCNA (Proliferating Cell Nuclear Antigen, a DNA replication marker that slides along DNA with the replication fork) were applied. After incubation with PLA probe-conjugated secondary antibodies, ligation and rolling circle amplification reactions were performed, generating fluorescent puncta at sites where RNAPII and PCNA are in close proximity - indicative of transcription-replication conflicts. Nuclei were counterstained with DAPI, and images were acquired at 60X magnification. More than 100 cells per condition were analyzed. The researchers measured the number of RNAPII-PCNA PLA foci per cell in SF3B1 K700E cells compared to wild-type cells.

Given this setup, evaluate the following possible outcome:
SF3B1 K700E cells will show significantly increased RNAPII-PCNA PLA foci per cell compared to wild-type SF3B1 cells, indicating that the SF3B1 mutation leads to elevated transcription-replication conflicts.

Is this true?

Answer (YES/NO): YES